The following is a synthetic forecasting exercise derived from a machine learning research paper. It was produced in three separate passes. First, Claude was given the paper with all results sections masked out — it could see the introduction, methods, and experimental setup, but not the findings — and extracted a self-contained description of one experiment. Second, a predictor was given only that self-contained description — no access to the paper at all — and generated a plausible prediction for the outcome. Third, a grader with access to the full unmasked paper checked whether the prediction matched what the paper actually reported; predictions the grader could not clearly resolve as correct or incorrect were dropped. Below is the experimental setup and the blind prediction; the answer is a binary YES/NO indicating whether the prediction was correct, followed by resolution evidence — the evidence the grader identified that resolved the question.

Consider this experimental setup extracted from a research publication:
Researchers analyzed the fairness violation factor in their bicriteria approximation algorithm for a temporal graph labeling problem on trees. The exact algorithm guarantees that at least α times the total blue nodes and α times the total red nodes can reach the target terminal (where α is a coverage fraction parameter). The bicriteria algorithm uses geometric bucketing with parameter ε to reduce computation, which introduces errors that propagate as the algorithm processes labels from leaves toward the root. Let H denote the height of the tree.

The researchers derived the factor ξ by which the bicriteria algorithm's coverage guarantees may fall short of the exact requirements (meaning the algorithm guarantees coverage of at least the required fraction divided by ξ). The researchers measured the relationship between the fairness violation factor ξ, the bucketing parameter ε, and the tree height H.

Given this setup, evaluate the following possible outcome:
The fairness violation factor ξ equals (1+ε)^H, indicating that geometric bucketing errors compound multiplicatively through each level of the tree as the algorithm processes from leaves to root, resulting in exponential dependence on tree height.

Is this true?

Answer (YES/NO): NO